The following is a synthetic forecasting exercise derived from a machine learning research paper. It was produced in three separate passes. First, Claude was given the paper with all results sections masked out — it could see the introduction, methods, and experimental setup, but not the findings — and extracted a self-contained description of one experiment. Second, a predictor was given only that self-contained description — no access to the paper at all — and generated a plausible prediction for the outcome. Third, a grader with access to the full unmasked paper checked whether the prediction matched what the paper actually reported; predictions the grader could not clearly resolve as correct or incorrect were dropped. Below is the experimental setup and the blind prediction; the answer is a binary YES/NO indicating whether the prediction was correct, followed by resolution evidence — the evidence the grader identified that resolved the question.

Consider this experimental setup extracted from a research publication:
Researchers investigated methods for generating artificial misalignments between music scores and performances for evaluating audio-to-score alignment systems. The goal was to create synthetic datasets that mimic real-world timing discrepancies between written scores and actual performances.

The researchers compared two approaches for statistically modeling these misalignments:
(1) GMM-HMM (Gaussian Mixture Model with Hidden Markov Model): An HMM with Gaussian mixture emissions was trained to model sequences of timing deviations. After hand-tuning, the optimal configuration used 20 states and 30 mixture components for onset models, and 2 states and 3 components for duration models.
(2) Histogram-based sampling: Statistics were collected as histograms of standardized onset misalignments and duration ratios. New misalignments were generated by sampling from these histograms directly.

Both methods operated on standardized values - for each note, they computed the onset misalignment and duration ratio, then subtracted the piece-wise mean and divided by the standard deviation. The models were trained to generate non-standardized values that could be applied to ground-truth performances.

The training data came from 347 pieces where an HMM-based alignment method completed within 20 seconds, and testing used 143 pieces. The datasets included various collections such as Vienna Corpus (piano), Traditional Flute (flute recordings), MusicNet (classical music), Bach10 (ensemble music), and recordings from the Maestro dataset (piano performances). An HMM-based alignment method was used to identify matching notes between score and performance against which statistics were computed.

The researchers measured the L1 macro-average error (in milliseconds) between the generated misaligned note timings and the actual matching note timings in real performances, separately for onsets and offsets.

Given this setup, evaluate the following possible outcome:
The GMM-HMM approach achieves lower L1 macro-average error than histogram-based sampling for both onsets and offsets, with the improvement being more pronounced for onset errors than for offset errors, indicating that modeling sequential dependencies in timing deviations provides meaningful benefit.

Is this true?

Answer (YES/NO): NO